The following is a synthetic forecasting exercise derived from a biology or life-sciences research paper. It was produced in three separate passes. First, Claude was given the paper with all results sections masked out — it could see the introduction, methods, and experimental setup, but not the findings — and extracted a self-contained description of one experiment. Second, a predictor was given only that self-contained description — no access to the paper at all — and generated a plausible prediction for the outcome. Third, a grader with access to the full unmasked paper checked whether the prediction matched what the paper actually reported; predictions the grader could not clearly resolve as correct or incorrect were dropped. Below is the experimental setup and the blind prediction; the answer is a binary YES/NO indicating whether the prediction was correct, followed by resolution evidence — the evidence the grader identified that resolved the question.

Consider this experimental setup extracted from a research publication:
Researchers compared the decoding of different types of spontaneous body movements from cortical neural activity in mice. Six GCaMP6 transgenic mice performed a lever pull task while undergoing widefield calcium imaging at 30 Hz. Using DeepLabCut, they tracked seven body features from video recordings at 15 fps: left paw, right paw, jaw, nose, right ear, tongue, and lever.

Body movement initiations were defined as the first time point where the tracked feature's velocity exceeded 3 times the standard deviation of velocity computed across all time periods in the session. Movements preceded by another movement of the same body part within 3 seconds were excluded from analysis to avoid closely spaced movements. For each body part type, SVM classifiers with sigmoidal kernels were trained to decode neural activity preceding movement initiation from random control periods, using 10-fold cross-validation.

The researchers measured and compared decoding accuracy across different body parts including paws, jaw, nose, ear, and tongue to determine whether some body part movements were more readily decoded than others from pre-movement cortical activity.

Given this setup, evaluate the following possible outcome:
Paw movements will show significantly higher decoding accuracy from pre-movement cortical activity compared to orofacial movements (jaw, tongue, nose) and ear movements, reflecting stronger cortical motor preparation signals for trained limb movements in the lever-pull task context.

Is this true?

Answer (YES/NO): NO